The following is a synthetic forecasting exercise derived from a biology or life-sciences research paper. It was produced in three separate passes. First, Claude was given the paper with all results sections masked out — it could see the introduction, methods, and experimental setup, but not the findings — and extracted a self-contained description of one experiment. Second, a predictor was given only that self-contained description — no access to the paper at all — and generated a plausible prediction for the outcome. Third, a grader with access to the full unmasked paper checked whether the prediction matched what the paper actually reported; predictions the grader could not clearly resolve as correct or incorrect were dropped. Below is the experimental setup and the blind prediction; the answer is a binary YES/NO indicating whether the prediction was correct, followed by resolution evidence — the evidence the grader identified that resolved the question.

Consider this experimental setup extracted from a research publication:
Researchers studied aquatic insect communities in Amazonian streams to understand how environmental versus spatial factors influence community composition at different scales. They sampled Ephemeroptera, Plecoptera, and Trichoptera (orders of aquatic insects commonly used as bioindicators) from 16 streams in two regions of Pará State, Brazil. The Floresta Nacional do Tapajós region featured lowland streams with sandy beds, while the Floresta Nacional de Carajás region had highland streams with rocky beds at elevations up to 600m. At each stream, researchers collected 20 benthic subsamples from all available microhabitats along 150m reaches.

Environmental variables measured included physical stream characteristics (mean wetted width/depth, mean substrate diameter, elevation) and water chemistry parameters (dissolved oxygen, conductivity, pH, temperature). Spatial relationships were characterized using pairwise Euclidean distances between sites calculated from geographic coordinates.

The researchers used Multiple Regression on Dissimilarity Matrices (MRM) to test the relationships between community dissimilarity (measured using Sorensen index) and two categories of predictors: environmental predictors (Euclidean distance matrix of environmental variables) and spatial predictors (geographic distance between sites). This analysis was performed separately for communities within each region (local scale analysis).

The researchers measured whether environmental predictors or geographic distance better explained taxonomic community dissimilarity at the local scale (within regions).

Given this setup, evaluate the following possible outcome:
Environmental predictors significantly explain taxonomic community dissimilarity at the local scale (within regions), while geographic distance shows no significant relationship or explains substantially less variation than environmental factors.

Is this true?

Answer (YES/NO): YES